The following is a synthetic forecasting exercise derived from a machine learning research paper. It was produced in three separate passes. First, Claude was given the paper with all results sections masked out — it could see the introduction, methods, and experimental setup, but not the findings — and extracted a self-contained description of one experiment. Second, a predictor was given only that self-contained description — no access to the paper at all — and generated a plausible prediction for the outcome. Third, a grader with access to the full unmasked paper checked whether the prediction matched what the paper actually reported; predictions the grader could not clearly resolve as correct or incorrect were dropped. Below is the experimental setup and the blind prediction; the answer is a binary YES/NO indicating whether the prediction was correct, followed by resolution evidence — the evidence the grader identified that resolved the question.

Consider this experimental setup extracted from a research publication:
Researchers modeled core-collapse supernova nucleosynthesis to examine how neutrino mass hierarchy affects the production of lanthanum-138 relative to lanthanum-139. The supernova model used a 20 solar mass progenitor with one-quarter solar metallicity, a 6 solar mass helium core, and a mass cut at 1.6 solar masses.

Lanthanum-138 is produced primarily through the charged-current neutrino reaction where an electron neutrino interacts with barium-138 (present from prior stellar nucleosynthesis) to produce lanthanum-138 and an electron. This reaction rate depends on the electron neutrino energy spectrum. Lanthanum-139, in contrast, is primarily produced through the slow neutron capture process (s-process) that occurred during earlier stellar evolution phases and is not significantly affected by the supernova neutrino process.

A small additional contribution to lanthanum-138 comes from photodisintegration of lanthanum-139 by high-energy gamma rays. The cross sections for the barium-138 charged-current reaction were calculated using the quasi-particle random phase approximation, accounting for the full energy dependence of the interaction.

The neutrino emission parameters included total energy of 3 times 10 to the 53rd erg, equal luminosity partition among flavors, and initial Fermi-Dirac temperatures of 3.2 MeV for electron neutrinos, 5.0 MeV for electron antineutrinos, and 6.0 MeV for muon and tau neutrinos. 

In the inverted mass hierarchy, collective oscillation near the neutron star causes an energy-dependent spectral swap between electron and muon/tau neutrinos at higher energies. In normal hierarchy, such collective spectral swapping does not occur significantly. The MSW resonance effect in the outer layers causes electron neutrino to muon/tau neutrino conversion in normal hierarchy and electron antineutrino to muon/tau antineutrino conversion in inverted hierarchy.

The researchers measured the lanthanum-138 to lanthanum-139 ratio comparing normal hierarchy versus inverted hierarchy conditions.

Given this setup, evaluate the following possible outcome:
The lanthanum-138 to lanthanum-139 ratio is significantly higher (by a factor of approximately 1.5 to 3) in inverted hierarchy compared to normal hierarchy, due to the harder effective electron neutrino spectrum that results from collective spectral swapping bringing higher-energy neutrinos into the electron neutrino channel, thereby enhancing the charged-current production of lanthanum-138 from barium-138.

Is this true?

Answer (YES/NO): YES